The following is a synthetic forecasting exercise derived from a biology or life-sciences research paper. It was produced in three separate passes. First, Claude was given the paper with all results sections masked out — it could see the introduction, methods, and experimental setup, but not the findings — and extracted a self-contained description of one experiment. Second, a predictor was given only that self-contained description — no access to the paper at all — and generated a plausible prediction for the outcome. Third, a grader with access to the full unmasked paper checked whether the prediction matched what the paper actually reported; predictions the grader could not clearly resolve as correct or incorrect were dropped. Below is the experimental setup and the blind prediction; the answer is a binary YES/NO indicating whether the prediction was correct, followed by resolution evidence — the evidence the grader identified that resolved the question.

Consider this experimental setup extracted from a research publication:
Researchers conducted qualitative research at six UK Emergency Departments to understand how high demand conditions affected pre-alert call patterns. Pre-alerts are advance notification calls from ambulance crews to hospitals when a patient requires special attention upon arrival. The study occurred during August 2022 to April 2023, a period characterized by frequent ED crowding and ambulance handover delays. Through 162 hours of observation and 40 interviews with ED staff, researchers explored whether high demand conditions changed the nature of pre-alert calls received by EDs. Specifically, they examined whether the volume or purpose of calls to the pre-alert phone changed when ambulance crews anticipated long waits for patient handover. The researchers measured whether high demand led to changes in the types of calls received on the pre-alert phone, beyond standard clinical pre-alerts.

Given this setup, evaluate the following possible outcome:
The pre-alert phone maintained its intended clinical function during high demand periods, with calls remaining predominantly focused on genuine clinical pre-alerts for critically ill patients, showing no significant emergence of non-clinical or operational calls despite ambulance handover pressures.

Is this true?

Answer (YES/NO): NO